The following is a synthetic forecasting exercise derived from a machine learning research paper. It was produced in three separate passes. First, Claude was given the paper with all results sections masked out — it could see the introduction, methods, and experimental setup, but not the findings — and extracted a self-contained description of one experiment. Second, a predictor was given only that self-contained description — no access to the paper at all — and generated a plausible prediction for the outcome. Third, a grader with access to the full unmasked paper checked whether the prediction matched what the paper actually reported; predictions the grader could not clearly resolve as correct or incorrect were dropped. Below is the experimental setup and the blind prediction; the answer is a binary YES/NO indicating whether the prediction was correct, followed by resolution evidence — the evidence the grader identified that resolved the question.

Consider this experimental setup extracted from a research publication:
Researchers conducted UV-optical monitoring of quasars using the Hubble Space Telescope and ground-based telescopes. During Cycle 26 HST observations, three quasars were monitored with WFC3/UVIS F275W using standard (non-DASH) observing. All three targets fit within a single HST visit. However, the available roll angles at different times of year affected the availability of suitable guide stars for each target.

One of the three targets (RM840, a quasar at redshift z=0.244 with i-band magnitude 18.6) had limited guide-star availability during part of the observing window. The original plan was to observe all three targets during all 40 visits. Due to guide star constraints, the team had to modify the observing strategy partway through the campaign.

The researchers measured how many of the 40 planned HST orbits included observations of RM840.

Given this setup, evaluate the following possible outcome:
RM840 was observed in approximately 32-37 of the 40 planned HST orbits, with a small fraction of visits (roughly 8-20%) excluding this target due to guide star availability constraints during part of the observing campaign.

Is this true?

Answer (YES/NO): YES